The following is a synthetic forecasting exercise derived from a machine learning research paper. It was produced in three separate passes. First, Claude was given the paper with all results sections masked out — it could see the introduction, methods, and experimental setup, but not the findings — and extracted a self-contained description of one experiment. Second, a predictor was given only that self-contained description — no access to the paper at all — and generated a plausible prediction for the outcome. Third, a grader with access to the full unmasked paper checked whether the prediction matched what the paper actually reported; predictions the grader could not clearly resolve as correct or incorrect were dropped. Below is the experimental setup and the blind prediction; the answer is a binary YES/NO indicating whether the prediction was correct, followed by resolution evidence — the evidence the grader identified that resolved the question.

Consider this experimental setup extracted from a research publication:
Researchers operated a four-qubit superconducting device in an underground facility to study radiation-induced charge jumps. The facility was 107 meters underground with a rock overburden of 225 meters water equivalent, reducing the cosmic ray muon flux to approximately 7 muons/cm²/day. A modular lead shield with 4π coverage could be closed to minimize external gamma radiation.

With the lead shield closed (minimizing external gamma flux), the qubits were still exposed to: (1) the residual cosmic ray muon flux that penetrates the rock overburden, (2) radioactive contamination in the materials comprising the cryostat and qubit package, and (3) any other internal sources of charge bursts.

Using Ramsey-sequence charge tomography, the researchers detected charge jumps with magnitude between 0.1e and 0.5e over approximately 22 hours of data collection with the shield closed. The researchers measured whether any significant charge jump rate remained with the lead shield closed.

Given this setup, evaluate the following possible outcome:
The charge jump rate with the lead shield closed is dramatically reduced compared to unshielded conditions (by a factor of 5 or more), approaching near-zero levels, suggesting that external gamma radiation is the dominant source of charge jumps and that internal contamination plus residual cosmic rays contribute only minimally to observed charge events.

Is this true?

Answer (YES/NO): NO